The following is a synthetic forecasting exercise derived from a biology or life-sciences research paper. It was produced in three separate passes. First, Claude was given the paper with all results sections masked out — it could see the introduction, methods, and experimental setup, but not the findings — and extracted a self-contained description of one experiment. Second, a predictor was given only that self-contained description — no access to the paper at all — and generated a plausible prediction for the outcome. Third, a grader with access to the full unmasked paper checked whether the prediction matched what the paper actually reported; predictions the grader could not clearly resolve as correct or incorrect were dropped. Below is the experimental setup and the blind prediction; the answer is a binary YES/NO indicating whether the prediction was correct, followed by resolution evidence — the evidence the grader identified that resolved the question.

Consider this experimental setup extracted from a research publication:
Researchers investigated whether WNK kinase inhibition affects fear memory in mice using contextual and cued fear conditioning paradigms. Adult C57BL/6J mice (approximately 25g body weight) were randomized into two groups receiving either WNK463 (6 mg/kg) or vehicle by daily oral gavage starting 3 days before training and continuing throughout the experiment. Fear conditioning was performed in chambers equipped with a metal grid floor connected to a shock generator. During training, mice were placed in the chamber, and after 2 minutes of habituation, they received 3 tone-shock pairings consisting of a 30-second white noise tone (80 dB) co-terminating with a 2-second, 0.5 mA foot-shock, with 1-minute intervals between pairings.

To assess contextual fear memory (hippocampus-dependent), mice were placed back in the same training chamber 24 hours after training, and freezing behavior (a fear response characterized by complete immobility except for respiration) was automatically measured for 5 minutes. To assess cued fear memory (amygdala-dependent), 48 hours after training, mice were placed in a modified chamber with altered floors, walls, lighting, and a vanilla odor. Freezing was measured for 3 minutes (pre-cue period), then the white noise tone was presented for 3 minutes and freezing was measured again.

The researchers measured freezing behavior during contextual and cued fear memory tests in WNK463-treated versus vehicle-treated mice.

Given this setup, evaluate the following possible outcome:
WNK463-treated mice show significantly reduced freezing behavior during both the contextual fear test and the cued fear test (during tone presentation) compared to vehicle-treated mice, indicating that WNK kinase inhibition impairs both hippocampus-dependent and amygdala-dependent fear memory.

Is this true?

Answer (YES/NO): NO